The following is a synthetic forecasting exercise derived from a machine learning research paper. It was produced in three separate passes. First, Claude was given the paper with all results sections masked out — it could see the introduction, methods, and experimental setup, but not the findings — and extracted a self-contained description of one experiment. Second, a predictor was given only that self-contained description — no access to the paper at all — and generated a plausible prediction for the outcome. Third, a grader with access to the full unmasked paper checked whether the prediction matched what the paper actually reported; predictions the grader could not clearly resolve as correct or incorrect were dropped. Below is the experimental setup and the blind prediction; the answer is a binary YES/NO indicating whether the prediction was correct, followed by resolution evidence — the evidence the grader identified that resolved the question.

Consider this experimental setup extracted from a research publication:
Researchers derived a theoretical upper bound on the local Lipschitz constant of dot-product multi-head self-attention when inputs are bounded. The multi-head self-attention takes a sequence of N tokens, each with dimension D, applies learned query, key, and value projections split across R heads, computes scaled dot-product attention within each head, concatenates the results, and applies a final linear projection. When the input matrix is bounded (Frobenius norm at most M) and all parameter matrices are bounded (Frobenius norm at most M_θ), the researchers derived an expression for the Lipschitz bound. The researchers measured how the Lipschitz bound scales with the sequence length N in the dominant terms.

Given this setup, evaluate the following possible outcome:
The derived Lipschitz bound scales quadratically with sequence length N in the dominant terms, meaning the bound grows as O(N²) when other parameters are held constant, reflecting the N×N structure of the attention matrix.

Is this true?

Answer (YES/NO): NO